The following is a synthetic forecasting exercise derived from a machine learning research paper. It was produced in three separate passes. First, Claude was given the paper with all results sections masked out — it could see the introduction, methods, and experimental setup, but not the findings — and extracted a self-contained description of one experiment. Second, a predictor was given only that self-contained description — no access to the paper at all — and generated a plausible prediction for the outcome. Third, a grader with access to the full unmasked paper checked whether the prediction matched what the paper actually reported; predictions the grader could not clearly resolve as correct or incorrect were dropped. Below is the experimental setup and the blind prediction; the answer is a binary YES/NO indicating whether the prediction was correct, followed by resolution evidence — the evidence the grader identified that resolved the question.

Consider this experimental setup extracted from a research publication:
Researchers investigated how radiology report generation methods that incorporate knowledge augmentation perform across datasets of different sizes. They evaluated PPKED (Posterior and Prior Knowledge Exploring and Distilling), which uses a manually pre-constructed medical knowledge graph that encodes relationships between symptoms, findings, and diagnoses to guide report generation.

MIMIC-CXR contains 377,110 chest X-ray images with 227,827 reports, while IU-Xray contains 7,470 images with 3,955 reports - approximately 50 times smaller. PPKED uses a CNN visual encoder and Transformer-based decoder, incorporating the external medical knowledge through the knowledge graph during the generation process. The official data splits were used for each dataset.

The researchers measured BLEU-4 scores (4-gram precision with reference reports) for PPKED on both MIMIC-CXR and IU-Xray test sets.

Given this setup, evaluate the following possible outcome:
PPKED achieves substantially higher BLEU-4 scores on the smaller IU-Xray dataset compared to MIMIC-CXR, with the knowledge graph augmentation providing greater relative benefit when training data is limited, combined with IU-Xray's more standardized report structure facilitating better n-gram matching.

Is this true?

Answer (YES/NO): NO